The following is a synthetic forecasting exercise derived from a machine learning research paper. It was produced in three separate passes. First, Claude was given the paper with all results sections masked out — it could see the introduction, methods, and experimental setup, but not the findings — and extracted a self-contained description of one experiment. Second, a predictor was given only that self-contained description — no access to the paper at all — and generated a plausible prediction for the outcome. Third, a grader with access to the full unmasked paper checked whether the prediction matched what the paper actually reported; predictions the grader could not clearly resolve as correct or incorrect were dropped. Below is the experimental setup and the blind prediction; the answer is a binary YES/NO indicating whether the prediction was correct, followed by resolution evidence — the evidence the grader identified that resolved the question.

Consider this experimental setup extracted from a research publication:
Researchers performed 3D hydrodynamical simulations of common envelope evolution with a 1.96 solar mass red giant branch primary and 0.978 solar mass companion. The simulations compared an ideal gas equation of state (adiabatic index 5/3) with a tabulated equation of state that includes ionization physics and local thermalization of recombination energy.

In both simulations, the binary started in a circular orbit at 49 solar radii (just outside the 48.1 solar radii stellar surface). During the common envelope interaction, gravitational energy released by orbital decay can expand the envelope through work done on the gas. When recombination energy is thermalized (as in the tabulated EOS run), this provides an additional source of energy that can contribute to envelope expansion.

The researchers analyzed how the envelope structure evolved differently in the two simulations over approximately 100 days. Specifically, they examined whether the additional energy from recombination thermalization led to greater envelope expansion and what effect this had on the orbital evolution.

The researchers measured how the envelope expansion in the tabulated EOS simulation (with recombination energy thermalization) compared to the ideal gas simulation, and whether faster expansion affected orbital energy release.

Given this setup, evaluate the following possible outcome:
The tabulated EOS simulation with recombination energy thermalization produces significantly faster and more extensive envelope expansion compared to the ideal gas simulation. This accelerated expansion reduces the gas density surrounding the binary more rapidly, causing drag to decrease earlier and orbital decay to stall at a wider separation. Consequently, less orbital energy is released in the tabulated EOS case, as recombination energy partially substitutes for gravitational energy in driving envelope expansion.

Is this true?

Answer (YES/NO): NO